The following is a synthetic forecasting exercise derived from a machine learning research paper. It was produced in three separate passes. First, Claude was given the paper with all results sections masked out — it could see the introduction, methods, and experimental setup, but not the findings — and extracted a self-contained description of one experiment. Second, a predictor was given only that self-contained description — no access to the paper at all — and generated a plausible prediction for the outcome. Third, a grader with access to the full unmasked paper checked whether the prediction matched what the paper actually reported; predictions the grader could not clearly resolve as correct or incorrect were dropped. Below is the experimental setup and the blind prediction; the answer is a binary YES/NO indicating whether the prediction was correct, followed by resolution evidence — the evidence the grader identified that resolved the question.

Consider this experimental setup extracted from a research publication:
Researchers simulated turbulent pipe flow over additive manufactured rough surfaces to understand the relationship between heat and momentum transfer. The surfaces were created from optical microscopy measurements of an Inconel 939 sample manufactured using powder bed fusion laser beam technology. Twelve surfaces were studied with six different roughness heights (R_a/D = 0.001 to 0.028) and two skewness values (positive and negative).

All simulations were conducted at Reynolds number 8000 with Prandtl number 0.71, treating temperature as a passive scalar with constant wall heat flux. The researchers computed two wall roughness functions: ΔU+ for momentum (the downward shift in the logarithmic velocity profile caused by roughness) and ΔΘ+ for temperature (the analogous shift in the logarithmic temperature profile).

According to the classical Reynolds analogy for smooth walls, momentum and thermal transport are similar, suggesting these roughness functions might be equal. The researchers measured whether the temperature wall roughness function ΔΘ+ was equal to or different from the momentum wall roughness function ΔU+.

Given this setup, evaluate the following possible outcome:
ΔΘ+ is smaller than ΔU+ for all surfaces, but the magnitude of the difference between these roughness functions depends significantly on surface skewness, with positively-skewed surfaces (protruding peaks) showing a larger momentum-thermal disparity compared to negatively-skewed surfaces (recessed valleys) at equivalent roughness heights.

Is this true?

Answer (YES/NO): NO